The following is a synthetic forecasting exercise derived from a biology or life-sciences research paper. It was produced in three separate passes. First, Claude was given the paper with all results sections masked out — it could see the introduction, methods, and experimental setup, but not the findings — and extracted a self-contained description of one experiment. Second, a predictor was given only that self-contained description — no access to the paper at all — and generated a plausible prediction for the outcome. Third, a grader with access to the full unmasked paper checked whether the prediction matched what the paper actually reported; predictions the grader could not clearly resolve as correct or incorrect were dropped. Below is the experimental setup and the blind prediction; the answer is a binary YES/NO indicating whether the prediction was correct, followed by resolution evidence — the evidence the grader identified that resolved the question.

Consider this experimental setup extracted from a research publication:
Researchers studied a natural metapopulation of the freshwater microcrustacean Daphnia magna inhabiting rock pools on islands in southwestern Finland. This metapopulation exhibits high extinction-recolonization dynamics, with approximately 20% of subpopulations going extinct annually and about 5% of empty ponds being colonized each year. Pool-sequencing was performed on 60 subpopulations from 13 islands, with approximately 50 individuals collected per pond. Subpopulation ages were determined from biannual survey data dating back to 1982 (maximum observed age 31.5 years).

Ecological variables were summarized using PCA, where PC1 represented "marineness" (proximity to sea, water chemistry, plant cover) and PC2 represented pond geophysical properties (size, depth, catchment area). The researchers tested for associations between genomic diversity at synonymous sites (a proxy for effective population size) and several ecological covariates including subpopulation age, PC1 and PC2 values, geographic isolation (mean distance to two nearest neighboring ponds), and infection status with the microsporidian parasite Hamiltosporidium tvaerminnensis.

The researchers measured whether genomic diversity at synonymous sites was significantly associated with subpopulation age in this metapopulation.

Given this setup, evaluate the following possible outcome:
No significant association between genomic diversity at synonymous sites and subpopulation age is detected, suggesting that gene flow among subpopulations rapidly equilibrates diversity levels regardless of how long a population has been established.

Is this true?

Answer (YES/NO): NO